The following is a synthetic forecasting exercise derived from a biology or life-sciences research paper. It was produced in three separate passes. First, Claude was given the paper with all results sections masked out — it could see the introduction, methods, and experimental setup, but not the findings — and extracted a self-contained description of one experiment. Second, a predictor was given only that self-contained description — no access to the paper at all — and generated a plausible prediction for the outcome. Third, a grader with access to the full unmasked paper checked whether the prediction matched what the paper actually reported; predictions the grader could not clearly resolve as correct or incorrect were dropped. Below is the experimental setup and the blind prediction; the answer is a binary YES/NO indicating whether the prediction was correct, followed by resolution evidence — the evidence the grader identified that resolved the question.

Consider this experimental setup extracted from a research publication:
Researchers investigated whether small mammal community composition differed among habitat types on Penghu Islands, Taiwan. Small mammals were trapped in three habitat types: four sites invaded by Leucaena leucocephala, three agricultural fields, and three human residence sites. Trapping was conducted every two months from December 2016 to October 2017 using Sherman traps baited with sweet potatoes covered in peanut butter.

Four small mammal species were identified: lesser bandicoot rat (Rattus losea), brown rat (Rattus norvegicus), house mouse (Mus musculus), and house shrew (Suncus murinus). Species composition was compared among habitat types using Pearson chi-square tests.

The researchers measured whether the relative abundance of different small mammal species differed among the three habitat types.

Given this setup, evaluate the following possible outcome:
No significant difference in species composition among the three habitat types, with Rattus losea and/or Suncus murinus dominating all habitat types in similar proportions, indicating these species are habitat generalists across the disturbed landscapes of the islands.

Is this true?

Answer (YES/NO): NO